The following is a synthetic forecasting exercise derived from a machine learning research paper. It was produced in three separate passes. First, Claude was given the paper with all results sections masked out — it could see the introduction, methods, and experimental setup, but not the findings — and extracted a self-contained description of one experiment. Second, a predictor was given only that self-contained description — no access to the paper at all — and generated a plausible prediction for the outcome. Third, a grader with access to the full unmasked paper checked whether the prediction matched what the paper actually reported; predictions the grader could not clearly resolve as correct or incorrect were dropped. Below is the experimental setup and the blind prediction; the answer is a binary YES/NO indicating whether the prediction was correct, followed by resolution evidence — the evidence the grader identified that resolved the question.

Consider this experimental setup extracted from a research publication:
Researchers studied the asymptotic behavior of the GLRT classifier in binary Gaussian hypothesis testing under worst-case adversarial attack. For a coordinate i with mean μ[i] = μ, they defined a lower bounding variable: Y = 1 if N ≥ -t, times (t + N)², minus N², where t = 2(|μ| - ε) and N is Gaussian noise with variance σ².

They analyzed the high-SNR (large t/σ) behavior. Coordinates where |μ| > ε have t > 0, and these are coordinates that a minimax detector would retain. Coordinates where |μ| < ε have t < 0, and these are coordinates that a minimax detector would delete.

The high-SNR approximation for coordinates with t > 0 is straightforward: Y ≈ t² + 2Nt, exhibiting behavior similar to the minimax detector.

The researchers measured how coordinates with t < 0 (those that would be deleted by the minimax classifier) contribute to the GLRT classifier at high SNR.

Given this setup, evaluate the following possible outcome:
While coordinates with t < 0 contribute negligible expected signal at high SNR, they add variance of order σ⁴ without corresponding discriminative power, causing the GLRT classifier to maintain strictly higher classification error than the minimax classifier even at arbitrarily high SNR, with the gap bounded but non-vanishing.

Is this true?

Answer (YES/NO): NO